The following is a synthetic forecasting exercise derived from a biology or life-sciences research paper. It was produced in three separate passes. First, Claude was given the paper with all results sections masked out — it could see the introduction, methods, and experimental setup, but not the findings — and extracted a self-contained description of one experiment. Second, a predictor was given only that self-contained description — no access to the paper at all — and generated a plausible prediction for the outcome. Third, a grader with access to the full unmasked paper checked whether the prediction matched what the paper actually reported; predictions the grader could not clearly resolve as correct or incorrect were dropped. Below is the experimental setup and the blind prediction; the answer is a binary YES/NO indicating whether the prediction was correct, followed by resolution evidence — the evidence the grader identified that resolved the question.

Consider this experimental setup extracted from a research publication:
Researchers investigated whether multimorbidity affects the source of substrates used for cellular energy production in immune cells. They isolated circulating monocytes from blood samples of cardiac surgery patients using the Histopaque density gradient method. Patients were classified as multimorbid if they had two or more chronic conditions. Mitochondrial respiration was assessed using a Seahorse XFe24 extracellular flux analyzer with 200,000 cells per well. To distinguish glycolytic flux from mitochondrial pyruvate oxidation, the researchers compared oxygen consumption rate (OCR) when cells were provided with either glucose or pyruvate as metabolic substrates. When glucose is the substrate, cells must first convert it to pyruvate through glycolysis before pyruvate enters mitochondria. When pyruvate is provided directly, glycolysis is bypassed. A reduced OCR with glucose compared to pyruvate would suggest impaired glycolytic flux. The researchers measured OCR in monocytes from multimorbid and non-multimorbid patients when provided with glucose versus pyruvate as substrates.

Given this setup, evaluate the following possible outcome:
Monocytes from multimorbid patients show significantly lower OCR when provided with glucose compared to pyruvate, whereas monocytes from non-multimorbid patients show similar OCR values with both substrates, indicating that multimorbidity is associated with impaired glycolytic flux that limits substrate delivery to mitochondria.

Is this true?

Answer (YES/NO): NO